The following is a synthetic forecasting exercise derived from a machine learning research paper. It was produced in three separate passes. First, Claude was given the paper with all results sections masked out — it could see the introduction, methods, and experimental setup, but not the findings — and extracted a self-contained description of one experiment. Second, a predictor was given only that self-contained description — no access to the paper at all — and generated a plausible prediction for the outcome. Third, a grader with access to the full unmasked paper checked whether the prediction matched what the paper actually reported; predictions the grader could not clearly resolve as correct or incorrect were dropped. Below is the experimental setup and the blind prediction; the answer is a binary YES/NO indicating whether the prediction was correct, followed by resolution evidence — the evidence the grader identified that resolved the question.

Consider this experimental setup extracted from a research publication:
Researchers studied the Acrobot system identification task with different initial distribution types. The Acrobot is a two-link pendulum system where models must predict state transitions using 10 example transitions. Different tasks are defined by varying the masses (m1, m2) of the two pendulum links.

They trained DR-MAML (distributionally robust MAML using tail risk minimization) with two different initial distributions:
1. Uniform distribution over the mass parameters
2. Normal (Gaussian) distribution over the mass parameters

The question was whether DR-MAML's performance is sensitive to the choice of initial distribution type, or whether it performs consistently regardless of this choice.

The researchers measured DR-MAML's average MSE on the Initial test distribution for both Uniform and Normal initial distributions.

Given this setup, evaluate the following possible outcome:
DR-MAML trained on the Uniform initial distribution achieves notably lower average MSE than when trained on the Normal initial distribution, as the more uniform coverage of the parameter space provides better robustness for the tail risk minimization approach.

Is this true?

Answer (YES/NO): NO